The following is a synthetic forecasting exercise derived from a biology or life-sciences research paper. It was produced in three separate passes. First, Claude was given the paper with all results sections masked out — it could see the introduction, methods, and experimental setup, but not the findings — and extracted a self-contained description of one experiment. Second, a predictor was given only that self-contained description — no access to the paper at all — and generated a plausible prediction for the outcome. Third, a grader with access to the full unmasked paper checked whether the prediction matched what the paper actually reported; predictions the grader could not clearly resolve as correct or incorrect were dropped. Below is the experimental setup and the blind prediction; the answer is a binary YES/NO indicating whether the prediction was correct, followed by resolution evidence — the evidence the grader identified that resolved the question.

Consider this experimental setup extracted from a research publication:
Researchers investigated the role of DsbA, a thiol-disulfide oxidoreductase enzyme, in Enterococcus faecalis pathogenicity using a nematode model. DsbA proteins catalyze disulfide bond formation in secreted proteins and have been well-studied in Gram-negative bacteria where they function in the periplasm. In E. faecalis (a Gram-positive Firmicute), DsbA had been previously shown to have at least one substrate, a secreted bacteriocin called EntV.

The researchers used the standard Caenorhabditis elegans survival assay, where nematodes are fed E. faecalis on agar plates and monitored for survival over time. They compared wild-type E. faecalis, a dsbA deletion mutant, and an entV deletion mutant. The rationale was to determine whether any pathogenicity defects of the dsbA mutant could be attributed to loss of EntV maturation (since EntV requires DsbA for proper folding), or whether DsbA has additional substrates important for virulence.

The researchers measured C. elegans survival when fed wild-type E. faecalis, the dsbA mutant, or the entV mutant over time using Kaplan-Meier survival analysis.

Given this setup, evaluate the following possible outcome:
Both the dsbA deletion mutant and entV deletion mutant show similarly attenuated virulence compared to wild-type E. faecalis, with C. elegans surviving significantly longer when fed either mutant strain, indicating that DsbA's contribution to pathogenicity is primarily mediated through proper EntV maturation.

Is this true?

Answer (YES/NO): NO